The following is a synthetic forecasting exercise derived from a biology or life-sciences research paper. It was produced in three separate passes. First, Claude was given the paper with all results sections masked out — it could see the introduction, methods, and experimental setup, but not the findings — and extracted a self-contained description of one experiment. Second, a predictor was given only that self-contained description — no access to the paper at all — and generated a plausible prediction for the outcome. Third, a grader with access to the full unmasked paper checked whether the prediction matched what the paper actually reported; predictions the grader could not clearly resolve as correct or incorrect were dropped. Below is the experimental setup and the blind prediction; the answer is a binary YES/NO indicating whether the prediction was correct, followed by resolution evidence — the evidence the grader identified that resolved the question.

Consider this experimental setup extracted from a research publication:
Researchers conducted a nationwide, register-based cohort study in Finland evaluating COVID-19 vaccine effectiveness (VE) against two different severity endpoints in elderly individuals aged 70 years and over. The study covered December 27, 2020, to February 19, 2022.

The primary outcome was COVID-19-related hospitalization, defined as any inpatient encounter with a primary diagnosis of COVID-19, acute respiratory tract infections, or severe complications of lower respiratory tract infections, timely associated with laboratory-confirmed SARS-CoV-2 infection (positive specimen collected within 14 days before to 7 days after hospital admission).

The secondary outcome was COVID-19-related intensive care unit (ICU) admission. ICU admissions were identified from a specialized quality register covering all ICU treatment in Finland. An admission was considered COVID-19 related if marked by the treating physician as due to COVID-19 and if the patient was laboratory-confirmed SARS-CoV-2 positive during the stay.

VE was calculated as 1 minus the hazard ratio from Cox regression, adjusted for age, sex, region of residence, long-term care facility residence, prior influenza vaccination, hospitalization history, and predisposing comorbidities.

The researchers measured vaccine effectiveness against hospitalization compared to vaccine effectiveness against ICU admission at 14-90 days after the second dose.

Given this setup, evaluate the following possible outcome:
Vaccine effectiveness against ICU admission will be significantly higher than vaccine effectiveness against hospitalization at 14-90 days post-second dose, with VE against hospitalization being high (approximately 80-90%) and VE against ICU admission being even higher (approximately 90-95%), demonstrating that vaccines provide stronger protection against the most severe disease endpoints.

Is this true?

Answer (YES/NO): NO